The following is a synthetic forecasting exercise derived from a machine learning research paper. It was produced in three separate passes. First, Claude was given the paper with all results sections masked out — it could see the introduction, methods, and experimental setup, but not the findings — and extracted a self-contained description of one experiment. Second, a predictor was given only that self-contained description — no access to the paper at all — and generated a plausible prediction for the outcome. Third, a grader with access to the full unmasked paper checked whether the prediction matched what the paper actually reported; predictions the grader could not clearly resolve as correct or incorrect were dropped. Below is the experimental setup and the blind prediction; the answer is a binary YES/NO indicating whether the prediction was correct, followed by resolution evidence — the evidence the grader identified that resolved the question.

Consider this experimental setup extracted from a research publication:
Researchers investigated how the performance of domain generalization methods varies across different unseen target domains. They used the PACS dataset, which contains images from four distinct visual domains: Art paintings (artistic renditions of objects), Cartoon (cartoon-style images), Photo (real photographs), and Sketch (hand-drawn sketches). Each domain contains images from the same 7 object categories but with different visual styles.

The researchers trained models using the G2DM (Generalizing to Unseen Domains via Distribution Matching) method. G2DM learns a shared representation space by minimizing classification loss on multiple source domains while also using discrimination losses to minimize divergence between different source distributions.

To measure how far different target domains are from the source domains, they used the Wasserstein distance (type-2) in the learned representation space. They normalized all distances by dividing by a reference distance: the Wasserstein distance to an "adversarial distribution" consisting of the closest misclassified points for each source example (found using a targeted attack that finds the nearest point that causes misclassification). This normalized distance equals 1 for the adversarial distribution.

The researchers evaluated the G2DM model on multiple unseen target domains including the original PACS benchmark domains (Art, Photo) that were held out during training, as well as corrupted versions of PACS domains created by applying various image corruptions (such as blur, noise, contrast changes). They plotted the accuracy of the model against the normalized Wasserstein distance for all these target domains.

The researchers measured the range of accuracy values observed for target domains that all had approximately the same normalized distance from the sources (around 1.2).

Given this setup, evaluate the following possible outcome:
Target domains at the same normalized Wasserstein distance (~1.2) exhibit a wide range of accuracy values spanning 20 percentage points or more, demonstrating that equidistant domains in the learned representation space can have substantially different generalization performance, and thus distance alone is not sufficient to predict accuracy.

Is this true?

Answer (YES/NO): NO